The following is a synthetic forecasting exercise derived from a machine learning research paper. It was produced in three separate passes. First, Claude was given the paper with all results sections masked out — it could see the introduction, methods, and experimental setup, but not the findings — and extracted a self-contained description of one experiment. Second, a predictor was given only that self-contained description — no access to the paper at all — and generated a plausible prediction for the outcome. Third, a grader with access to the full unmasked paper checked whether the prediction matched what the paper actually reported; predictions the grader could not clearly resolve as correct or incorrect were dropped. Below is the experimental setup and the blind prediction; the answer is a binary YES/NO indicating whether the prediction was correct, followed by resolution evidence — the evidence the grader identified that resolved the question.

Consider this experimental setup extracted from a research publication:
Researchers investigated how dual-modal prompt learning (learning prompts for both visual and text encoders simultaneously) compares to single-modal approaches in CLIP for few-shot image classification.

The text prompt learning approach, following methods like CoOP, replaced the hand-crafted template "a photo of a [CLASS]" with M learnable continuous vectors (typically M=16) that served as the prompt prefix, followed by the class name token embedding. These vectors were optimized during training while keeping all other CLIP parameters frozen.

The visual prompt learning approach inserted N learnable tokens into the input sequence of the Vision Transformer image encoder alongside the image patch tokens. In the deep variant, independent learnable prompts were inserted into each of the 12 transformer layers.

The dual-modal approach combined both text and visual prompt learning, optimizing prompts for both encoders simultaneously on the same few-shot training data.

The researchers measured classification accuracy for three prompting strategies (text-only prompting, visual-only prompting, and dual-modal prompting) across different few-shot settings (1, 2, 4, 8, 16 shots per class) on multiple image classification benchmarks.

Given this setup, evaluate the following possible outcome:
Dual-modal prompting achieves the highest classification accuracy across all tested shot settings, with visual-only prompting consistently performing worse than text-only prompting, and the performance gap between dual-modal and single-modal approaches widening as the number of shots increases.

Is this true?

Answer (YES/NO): NO